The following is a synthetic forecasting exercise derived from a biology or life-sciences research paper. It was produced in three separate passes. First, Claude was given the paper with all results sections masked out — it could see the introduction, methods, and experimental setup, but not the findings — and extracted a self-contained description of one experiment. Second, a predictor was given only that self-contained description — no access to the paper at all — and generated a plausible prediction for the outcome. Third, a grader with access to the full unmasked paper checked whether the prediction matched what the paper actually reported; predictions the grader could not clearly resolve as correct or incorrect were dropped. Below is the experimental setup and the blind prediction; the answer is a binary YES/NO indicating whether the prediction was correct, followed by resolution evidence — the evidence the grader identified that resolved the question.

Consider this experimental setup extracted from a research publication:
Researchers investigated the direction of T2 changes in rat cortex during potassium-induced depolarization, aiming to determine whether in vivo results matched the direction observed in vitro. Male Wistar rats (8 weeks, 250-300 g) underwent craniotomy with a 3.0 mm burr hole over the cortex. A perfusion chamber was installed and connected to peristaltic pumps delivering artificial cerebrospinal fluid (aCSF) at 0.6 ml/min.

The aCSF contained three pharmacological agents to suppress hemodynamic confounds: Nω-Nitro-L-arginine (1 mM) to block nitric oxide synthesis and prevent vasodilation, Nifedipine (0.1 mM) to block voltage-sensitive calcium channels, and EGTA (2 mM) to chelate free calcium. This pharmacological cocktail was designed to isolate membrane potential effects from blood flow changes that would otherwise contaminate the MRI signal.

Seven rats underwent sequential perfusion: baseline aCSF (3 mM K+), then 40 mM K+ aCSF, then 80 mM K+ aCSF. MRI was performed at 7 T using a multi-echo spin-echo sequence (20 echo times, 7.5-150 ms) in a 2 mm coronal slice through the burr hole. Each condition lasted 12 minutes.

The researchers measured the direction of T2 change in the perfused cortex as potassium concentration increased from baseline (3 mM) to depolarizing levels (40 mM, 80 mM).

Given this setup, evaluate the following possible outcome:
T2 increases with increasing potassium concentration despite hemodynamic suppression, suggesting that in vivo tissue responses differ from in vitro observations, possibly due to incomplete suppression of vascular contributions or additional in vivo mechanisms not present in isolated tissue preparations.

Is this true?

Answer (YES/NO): NO